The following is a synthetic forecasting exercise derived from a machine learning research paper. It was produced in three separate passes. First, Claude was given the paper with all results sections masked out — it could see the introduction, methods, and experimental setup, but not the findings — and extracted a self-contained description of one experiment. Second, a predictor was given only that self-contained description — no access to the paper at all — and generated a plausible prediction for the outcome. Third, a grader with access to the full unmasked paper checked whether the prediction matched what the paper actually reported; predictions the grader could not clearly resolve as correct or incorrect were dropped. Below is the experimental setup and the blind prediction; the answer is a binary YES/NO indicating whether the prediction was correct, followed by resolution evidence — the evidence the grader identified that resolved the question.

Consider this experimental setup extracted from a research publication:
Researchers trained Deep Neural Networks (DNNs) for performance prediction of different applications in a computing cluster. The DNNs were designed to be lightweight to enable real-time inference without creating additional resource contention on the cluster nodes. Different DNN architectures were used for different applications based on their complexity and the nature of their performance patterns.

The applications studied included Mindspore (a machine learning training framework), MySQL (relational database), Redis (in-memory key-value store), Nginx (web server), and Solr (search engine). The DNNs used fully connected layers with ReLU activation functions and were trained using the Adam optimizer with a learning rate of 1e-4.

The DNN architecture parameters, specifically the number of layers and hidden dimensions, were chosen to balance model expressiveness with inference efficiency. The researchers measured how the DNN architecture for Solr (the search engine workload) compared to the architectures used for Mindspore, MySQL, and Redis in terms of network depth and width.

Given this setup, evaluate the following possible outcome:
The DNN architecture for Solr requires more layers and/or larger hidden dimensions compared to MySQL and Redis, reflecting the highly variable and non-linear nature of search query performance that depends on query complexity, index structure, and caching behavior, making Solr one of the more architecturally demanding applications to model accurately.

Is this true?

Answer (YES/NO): YES